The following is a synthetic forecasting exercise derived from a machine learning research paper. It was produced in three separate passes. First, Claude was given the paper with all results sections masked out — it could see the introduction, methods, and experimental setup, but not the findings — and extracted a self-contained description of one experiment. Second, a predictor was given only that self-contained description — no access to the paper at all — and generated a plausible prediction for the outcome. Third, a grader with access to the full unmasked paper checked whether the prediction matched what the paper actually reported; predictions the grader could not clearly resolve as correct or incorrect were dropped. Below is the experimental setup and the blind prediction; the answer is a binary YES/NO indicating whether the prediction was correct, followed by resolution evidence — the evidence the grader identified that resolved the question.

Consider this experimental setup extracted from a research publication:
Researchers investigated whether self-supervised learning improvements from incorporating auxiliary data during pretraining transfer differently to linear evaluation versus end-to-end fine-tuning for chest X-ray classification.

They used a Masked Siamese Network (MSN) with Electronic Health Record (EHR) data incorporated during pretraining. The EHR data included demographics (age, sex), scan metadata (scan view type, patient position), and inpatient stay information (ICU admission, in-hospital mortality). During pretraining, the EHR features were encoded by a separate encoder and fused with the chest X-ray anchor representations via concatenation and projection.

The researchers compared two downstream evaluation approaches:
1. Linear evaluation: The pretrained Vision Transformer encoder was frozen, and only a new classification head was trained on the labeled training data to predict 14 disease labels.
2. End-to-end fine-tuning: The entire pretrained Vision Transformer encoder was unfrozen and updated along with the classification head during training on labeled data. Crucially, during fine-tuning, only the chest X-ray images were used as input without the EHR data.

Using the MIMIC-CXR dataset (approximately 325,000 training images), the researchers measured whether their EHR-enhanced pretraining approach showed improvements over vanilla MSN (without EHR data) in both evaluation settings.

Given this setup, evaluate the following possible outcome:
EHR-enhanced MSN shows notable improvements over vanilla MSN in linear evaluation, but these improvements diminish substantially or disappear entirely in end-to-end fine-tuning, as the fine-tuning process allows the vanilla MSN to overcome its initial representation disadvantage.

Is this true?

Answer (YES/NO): YES